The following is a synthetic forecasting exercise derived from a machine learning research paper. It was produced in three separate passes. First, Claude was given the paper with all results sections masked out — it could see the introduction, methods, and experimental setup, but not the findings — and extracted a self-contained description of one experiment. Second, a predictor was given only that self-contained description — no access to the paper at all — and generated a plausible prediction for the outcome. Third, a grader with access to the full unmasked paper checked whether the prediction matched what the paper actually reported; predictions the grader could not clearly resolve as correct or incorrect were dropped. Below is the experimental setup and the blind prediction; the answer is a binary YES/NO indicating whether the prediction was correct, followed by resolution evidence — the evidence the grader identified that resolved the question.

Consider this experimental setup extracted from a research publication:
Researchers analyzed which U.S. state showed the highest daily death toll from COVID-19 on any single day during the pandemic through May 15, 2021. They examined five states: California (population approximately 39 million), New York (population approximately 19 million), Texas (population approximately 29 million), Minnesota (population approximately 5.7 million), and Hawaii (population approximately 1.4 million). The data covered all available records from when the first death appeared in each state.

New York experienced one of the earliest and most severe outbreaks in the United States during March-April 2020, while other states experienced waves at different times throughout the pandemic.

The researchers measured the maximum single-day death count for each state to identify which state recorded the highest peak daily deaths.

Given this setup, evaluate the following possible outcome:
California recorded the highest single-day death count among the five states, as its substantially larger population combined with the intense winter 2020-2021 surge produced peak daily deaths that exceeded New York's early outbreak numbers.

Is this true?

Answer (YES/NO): NO